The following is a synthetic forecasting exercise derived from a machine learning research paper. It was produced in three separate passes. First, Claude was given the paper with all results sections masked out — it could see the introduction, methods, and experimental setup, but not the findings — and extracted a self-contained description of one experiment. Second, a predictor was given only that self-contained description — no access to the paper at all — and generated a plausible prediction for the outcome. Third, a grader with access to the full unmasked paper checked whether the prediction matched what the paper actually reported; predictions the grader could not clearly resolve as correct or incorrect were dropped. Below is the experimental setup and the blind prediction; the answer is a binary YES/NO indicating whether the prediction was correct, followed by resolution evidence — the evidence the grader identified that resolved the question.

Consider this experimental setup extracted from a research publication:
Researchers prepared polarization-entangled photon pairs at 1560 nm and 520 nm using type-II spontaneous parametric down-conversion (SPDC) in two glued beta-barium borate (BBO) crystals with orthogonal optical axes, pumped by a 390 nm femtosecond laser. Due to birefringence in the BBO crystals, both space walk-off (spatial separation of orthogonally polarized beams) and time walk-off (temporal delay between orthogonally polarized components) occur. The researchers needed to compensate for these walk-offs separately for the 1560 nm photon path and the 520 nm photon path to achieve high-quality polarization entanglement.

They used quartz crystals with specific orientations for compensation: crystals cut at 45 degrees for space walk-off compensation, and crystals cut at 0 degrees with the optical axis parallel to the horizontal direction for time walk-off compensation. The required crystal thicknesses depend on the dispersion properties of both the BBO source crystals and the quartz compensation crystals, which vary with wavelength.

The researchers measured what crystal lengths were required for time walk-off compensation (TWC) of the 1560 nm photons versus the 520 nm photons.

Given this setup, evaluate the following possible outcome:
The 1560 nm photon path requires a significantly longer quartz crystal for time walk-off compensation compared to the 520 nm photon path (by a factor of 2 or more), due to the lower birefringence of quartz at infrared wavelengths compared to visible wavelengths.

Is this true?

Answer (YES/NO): NO